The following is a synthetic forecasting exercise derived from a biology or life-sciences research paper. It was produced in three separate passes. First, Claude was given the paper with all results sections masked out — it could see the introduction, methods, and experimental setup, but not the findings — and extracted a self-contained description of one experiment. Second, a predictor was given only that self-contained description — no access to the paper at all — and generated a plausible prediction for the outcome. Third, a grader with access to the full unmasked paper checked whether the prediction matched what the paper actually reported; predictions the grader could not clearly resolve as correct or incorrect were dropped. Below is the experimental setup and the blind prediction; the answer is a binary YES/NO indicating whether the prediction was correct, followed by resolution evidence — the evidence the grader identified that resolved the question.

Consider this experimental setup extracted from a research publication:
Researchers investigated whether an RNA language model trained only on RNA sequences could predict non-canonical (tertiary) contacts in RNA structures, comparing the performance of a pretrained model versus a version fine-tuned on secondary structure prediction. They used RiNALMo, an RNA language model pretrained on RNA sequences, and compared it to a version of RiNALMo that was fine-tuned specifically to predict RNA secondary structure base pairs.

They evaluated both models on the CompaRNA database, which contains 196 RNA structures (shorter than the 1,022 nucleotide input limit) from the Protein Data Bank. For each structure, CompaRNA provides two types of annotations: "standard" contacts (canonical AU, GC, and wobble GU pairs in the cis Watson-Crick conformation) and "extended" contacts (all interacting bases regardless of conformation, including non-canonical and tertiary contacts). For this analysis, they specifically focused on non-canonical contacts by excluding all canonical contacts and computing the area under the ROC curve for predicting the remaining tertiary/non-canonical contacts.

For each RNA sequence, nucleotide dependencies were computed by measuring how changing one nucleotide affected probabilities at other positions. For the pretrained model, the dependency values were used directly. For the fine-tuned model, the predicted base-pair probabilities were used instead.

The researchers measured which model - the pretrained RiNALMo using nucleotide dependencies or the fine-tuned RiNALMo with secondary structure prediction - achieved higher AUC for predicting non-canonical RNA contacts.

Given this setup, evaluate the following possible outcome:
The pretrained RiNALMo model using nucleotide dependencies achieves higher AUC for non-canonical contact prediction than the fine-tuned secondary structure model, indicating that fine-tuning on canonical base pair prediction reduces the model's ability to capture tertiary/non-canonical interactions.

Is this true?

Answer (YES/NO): YES